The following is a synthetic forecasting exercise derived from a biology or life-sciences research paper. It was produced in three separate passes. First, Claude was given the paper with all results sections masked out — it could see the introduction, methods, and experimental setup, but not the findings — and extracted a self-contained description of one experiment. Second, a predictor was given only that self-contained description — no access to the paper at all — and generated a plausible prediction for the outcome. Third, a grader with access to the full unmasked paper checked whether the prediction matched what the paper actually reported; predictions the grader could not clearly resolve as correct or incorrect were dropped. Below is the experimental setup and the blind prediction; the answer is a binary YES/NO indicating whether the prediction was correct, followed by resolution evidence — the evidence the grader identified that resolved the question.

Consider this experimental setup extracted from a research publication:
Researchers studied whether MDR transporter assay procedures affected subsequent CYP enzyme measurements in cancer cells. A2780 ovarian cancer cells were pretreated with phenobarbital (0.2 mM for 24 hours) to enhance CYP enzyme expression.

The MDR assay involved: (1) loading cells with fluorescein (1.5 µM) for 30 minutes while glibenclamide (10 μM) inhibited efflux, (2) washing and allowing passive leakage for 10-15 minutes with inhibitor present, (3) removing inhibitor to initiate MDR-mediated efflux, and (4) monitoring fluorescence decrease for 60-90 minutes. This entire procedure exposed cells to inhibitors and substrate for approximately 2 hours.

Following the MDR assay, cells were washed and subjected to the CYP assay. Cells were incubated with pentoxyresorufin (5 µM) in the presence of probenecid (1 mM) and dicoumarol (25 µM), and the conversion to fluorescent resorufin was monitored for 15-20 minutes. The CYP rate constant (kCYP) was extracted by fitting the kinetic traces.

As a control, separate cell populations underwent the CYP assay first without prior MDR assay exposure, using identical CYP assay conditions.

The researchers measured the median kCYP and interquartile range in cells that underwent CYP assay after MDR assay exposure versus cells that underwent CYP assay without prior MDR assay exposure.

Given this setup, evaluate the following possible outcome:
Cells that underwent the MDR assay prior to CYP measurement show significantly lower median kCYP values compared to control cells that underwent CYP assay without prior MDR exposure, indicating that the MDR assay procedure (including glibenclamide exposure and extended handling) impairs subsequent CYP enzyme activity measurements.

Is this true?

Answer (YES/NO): NO